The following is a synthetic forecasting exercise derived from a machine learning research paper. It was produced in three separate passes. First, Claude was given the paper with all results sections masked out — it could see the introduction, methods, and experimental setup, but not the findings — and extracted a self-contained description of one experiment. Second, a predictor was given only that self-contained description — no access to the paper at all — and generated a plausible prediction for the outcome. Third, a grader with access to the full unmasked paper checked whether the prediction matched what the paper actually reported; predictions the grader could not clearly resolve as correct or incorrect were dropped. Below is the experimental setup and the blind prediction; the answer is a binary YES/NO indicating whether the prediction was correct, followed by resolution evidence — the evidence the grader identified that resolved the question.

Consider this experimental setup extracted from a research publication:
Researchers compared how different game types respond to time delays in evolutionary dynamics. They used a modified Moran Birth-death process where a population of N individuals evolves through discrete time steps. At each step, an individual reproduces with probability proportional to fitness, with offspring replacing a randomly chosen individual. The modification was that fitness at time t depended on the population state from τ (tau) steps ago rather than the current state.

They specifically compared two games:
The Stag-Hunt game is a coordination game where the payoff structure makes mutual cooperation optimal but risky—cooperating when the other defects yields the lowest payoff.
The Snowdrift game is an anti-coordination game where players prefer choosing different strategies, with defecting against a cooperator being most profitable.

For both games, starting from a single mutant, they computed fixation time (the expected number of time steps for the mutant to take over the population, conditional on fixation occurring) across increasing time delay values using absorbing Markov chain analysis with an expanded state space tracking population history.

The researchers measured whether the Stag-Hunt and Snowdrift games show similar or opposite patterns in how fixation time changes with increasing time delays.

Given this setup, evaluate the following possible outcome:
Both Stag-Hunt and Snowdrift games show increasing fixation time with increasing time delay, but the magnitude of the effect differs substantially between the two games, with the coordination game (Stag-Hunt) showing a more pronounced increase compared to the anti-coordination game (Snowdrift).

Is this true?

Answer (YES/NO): NO